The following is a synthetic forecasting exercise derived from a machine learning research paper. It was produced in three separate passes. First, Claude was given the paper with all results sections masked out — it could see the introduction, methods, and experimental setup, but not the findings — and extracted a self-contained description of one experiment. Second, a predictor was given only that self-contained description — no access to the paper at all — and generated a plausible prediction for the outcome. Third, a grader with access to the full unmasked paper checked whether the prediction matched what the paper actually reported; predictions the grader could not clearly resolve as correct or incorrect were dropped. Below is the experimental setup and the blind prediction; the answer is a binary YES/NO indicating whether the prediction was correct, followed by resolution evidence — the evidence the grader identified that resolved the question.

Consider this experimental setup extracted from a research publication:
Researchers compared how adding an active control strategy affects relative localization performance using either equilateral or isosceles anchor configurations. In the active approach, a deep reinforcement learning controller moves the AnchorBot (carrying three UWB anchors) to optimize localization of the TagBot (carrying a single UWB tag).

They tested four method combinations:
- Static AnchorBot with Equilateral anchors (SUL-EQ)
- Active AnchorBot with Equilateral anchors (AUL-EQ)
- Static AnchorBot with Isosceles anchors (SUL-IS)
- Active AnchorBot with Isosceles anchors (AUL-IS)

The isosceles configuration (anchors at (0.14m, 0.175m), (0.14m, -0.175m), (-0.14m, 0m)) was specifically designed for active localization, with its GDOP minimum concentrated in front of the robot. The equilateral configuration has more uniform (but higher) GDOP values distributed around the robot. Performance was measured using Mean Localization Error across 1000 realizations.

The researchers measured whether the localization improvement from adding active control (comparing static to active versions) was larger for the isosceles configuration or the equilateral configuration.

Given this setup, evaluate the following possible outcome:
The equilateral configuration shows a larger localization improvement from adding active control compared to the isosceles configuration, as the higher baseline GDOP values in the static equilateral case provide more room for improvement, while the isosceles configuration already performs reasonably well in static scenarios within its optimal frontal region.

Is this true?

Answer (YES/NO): NO